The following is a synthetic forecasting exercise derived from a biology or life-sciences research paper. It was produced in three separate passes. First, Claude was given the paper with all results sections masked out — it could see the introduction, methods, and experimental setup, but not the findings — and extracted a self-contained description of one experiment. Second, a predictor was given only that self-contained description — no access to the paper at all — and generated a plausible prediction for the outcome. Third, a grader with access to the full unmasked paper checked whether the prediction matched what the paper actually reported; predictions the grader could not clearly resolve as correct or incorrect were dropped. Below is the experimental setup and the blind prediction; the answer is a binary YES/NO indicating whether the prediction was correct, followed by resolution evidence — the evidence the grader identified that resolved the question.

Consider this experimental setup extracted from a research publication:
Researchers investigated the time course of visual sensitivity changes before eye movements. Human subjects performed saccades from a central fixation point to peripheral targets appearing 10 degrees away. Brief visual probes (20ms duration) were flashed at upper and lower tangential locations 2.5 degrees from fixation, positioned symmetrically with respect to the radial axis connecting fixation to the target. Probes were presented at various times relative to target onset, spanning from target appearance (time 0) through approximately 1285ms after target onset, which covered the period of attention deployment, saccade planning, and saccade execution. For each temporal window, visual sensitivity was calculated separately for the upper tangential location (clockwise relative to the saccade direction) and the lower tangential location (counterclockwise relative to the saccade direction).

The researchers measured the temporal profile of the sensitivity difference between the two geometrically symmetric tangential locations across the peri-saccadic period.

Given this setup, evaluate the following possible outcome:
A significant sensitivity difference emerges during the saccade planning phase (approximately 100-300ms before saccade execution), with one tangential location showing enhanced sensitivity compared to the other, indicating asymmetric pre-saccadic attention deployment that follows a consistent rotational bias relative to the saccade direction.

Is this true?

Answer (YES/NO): NO